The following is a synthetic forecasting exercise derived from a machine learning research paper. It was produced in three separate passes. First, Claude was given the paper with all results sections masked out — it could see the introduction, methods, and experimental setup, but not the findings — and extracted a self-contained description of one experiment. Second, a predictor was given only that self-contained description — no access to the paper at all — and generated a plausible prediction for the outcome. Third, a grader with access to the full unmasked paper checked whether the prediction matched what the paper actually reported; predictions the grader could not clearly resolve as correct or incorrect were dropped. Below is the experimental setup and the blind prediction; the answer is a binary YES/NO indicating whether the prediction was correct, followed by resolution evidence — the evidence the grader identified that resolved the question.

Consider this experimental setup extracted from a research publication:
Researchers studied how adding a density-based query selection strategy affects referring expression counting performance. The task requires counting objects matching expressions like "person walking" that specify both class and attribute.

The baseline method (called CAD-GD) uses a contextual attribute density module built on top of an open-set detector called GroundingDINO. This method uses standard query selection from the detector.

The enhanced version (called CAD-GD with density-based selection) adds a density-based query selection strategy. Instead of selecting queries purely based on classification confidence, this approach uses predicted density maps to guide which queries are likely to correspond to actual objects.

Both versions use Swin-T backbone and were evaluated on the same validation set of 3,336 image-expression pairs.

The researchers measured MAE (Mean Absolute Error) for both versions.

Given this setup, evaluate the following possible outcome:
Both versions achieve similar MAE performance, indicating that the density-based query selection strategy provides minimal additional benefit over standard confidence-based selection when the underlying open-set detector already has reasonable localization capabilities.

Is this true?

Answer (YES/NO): NO